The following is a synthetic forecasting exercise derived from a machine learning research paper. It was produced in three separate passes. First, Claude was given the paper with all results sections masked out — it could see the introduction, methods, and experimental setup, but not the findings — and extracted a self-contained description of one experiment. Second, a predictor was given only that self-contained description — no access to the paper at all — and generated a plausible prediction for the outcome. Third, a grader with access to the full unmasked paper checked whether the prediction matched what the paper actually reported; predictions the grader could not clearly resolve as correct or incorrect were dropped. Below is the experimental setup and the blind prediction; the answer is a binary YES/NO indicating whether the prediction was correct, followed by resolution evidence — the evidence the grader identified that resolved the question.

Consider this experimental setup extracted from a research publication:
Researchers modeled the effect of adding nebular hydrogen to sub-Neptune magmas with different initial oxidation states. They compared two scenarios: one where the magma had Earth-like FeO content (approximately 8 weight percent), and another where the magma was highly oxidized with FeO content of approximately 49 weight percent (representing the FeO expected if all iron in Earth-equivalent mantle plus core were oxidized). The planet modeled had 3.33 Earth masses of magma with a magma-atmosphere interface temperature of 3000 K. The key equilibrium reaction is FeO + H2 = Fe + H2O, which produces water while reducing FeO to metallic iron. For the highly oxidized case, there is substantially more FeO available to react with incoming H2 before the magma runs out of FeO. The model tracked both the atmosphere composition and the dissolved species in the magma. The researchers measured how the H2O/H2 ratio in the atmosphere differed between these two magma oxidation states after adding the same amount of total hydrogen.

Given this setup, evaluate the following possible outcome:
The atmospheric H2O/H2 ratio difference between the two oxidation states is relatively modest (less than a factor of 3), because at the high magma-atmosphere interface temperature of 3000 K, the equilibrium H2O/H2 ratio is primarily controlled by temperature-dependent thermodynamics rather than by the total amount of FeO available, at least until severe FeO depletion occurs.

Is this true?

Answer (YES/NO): NO